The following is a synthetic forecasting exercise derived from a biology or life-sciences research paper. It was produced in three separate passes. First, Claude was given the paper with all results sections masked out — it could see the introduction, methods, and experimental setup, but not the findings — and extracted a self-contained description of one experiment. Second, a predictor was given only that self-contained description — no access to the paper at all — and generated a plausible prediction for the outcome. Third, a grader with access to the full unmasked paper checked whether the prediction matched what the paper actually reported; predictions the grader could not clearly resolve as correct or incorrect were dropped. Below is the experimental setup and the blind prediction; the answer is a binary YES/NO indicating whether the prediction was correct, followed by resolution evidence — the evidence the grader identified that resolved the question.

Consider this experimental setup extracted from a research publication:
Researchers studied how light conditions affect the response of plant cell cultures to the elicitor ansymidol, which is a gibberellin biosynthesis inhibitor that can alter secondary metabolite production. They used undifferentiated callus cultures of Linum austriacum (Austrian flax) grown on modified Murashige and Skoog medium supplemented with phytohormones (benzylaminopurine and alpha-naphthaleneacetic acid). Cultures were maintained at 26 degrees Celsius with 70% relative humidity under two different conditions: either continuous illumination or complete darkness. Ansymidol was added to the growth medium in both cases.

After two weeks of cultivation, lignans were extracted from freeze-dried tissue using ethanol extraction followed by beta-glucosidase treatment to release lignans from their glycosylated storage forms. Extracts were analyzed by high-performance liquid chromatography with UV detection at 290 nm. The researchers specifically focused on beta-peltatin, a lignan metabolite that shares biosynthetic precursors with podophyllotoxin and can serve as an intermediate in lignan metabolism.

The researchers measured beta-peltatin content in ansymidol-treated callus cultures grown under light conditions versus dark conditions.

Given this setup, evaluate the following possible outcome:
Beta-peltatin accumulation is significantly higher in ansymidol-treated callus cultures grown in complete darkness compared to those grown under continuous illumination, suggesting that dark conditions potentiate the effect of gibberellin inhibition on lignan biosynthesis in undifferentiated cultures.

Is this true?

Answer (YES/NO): YES